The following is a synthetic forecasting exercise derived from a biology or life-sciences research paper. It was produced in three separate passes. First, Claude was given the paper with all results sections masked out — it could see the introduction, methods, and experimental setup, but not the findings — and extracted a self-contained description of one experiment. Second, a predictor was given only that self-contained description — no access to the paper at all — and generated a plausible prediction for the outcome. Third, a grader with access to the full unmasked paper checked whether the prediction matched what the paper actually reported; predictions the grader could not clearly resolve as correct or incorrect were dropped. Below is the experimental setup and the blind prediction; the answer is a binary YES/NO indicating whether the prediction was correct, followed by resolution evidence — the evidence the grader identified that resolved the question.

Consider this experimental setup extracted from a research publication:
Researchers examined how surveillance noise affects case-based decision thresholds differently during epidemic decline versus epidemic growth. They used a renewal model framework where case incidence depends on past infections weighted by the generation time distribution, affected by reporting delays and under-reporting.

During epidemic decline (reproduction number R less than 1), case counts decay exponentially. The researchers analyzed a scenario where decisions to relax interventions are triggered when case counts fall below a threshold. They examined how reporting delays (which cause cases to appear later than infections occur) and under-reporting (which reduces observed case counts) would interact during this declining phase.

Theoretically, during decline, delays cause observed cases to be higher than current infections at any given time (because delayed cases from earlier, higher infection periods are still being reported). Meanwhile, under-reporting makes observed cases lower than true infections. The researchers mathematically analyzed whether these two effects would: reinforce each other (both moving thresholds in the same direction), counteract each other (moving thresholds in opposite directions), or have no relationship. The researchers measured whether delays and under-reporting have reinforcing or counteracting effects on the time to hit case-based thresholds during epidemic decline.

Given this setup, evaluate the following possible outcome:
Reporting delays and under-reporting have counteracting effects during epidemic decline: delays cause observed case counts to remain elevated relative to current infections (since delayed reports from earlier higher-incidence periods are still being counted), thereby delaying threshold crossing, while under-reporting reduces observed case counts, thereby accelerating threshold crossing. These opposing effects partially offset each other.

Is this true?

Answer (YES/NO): YES